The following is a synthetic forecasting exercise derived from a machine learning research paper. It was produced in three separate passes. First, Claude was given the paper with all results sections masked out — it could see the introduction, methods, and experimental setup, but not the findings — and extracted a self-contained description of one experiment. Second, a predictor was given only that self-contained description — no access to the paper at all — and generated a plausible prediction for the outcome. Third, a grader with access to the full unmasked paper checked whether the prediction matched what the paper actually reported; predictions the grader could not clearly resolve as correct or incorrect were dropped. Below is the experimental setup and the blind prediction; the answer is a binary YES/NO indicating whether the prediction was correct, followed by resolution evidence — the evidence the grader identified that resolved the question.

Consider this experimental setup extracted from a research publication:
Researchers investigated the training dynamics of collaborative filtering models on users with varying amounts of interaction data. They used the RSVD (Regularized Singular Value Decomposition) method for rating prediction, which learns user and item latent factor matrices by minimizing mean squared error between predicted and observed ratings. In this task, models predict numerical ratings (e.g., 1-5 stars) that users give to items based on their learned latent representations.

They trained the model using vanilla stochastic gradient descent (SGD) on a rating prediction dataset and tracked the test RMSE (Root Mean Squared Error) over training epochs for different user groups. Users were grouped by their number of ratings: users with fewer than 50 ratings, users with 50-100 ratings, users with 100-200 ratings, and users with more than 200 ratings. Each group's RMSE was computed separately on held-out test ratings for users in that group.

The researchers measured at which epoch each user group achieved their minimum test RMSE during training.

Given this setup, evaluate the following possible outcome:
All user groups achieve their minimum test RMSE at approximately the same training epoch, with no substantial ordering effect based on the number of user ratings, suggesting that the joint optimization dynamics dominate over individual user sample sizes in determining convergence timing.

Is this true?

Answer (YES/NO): NO